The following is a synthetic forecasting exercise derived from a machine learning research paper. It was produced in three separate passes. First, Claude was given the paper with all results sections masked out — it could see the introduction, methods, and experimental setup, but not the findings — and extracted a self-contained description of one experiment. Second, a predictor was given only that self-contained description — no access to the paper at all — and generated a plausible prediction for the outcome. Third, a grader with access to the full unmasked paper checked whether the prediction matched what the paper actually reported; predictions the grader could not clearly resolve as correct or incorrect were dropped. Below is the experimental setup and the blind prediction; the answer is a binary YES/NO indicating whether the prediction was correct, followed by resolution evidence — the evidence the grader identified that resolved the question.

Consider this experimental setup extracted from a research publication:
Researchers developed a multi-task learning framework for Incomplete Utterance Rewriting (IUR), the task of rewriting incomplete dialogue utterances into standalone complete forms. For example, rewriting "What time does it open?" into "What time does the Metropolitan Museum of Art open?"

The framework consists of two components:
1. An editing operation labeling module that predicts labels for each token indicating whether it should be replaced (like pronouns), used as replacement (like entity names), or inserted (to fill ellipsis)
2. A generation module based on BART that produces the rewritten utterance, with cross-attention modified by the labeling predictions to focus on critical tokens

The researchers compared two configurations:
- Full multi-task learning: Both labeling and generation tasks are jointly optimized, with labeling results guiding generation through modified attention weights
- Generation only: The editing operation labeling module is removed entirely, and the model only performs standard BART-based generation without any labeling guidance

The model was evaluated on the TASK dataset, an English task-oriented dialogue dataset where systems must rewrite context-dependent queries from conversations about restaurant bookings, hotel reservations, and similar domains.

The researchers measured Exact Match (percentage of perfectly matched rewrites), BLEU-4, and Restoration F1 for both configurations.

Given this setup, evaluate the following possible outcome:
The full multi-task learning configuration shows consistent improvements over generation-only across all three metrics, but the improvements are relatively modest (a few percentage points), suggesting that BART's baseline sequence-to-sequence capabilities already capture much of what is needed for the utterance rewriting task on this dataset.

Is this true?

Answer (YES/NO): NO